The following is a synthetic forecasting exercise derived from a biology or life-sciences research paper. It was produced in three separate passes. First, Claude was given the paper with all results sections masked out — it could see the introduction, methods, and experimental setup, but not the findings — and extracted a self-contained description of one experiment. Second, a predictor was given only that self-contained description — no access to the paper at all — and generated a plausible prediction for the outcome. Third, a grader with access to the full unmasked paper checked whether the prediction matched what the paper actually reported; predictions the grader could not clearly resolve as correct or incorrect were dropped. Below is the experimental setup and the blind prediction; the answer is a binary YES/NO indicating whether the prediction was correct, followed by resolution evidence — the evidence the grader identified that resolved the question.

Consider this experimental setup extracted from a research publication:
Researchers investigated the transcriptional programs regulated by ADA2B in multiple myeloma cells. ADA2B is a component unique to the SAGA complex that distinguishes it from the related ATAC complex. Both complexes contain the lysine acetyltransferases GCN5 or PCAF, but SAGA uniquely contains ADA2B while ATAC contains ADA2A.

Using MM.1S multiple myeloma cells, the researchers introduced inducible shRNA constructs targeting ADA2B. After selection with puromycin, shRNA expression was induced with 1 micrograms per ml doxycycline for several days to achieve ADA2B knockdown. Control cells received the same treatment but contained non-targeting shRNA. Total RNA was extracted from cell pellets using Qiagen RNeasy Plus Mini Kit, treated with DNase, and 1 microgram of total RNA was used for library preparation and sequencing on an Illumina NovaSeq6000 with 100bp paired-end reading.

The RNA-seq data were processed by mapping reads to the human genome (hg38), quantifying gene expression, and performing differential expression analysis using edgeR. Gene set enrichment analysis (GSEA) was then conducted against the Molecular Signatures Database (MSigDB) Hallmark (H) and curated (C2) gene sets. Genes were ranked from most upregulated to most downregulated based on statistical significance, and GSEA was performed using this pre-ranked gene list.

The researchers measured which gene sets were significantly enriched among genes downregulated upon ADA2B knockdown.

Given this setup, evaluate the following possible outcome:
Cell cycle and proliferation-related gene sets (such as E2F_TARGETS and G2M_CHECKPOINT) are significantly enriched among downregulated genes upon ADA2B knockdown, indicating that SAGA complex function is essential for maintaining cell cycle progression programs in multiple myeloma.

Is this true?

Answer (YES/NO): YES